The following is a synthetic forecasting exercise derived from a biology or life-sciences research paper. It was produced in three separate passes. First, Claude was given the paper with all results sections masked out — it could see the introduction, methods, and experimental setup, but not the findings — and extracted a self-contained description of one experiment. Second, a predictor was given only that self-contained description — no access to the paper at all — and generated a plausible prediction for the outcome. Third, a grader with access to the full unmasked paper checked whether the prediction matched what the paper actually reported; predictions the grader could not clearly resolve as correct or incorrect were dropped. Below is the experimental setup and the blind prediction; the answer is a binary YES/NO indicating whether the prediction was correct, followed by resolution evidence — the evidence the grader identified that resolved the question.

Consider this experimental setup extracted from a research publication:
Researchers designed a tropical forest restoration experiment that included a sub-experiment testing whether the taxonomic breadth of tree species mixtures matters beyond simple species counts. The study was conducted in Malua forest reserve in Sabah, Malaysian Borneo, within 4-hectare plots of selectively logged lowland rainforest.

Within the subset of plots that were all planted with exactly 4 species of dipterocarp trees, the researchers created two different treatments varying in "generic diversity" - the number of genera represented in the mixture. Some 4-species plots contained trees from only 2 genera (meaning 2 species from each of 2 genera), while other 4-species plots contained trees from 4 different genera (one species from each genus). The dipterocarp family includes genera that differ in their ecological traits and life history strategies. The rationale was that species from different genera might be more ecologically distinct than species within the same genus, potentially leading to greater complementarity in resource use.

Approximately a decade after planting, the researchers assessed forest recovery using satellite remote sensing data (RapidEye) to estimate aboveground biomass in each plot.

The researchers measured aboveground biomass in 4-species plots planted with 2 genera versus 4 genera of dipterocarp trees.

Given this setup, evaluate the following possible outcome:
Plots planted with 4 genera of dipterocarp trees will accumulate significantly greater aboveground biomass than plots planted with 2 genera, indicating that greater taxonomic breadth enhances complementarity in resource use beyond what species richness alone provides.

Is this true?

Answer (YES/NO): NO